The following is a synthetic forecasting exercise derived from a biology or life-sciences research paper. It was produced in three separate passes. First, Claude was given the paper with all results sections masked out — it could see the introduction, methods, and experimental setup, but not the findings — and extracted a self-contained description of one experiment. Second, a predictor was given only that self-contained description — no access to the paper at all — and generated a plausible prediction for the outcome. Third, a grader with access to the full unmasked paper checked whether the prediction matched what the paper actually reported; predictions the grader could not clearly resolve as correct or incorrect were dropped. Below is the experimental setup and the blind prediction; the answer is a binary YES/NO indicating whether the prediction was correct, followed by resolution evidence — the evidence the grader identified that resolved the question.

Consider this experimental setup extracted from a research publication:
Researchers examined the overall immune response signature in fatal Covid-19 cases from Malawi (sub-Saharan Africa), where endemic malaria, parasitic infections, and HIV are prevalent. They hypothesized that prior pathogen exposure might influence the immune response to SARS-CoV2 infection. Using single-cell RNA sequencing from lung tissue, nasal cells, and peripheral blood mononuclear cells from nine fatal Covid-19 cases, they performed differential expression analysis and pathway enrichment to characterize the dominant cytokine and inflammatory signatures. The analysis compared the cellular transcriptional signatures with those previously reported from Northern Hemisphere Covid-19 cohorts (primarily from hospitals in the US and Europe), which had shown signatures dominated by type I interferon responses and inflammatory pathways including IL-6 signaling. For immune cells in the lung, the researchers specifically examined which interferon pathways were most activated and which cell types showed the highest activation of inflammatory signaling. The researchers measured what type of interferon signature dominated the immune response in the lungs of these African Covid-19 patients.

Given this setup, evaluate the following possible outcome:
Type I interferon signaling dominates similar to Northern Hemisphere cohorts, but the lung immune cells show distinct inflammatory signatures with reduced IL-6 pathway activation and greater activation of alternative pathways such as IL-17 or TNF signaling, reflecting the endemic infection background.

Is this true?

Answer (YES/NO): NO